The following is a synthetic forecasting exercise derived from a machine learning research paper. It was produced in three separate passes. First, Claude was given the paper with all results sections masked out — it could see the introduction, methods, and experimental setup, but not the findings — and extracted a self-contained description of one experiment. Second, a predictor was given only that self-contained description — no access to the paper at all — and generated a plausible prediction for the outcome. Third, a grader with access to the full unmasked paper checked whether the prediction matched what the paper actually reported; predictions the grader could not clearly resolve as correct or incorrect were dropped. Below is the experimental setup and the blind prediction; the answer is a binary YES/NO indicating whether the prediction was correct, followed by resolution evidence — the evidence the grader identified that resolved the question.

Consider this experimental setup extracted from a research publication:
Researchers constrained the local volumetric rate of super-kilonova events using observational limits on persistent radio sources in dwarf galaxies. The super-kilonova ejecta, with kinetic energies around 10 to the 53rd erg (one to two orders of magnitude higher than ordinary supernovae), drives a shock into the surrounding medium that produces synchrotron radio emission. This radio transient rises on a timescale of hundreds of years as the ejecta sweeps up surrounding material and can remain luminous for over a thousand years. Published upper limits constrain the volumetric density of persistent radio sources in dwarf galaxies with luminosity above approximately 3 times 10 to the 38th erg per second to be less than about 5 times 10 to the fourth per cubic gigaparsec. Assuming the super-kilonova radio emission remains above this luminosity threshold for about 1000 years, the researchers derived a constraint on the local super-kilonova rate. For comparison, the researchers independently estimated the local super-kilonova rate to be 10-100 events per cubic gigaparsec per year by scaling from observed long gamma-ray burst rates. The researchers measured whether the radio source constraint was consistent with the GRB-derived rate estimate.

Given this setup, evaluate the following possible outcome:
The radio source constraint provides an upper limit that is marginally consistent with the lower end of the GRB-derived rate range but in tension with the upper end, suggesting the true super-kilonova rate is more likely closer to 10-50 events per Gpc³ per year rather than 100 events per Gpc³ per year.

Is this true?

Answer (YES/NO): NO